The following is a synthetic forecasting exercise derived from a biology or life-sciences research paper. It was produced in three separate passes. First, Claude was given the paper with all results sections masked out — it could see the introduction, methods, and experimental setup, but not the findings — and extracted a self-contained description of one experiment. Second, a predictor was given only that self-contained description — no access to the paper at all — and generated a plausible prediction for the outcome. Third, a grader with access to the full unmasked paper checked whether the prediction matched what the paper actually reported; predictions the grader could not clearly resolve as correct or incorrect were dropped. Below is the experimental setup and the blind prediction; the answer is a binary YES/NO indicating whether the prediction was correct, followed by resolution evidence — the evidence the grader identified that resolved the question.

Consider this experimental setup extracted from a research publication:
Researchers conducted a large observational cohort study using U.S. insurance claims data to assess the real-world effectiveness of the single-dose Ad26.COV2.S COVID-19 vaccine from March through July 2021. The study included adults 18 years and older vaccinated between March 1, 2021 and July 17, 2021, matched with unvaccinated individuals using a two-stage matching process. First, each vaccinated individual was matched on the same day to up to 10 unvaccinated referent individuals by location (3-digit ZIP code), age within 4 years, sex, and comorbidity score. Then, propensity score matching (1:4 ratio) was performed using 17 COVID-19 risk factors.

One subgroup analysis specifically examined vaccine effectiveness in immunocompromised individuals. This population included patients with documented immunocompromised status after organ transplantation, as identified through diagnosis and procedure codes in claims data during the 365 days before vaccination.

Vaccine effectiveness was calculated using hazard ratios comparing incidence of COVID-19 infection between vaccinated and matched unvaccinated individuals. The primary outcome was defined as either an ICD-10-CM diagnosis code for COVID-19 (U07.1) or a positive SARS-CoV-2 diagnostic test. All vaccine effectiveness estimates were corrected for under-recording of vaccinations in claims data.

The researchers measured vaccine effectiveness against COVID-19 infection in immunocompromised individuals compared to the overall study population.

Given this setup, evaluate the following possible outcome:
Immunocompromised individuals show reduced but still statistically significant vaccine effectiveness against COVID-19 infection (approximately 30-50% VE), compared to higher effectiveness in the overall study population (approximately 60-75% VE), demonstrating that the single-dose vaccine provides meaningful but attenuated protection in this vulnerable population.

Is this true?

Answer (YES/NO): NO